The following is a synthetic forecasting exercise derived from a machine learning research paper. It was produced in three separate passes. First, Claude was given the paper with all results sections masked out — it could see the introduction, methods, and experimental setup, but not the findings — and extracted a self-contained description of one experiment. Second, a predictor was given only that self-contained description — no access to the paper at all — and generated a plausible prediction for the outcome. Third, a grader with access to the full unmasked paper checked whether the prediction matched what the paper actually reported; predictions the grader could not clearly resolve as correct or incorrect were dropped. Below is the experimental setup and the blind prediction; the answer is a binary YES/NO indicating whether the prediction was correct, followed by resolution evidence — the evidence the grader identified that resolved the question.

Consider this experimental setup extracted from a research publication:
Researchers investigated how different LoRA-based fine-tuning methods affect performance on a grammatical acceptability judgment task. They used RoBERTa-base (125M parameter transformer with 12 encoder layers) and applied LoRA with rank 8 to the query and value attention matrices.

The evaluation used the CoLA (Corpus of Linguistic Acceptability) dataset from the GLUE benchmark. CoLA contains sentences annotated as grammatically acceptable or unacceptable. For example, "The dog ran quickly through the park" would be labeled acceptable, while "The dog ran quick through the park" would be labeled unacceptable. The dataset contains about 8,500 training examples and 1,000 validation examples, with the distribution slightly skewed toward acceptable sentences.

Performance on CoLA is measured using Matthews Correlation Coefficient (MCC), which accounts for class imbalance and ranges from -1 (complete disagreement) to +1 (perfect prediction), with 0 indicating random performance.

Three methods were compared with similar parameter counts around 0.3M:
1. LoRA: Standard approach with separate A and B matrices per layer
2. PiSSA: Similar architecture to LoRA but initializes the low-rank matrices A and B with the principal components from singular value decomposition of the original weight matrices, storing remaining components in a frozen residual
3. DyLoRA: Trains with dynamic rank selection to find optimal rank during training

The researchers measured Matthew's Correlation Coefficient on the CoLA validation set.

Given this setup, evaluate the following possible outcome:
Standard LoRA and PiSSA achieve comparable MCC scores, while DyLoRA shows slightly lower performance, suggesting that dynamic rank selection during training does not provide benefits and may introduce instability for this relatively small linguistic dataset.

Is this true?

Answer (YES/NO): NO